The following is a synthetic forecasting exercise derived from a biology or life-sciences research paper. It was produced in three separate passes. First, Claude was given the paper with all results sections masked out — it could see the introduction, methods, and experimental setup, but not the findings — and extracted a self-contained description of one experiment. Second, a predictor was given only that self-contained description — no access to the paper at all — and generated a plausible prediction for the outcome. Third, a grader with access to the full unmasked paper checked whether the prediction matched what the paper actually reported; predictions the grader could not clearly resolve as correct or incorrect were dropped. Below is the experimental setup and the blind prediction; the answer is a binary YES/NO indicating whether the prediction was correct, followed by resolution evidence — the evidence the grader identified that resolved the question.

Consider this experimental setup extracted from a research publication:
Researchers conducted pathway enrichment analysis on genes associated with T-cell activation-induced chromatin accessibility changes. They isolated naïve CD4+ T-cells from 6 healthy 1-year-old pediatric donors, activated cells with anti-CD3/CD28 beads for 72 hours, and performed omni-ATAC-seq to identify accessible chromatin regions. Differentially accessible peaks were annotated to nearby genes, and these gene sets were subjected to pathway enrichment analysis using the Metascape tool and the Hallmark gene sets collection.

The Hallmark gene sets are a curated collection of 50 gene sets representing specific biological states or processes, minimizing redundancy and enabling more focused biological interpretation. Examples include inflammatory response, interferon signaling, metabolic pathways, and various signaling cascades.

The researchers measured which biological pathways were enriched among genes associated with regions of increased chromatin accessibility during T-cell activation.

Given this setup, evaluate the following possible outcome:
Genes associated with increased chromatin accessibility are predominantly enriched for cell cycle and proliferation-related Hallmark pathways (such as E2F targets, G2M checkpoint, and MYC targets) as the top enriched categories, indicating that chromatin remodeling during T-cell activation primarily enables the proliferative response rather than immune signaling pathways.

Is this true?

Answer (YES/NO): NO